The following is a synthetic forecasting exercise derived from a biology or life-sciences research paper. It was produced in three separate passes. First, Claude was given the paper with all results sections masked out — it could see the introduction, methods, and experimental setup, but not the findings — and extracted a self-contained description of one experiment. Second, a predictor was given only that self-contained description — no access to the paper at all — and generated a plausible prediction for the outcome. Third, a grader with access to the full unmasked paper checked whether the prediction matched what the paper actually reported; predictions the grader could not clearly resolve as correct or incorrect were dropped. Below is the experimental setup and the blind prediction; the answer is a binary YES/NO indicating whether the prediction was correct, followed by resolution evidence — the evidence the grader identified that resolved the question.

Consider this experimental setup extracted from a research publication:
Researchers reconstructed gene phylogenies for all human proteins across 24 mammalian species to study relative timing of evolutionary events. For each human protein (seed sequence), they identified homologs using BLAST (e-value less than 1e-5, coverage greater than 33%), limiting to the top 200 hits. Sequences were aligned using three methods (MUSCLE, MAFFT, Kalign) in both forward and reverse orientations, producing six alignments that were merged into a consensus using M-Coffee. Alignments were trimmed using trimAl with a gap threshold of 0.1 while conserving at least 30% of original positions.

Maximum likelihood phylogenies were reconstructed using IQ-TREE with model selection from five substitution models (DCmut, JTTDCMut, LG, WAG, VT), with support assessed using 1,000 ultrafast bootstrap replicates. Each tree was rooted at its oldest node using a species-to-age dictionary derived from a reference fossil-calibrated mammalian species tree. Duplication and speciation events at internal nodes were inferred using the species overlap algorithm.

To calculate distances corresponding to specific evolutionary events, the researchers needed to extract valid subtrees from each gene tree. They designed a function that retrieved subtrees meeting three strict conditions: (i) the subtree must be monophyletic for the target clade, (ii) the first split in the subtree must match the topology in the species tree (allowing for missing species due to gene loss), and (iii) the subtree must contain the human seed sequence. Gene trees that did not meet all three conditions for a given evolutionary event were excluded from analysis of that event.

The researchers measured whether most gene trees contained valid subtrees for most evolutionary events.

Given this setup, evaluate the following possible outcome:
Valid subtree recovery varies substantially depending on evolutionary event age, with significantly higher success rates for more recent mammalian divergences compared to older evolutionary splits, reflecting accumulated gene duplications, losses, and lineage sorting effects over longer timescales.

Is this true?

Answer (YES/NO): YES